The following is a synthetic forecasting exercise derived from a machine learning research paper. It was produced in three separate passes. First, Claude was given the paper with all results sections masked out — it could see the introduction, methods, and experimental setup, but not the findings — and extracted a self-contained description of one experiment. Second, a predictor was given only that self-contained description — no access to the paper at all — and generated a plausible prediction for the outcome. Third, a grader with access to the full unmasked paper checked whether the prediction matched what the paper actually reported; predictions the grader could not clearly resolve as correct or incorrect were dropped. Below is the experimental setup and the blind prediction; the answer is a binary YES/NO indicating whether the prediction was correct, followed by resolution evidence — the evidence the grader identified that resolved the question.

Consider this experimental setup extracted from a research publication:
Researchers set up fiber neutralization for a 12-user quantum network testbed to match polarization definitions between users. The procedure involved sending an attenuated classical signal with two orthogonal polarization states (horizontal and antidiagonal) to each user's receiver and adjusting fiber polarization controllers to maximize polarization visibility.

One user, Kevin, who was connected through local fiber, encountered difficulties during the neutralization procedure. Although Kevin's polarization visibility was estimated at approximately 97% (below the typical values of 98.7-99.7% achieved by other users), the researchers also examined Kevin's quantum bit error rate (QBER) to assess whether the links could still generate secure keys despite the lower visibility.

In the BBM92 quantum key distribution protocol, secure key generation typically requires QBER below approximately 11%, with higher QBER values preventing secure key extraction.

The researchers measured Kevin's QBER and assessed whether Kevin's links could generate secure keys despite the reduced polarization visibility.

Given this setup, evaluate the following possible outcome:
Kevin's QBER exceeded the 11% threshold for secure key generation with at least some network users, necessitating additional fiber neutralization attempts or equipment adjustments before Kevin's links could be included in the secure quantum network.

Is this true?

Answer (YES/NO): NO